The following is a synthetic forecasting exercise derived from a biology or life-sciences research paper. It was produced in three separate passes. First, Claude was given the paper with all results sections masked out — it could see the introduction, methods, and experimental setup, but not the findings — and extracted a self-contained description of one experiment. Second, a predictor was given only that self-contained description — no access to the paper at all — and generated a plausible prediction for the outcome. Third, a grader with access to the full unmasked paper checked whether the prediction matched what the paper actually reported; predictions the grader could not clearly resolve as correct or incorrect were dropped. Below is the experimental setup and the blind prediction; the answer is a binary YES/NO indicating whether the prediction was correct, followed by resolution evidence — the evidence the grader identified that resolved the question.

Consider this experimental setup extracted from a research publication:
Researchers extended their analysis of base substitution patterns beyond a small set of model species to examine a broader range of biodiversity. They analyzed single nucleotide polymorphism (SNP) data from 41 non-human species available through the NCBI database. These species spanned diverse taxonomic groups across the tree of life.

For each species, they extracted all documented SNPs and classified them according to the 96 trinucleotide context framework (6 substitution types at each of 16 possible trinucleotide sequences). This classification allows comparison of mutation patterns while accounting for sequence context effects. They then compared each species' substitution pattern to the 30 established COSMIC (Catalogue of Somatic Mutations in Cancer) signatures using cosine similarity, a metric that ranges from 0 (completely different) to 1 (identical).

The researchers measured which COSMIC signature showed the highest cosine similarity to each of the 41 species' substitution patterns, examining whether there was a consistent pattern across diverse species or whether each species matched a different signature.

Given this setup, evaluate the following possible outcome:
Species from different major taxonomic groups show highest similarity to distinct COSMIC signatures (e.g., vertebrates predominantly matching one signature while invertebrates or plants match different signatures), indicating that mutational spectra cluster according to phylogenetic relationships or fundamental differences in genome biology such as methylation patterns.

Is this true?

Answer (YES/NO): NO